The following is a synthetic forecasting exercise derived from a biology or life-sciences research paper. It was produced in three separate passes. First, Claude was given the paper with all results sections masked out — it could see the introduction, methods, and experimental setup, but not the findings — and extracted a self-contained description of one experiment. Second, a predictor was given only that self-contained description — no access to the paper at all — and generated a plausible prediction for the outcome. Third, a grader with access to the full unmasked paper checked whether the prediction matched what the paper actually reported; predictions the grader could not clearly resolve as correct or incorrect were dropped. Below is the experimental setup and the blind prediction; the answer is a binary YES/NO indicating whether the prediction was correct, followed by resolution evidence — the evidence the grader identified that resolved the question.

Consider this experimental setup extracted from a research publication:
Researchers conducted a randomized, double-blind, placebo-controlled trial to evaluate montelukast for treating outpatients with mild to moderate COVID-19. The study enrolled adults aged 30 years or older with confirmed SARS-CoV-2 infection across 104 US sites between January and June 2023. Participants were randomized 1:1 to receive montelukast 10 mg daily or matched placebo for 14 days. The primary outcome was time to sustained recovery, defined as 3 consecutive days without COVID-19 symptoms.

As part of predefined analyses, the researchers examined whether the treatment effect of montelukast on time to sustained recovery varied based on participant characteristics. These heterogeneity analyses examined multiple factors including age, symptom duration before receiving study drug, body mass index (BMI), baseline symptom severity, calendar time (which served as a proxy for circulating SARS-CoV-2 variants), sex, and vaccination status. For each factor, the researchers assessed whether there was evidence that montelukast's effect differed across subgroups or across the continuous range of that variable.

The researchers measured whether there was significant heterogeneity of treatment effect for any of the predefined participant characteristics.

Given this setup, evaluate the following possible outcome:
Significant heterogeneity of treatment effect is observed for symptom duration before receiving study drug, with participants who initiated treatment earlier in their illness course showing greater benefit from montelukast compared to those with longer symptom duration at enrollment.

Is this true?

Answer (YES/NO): NO